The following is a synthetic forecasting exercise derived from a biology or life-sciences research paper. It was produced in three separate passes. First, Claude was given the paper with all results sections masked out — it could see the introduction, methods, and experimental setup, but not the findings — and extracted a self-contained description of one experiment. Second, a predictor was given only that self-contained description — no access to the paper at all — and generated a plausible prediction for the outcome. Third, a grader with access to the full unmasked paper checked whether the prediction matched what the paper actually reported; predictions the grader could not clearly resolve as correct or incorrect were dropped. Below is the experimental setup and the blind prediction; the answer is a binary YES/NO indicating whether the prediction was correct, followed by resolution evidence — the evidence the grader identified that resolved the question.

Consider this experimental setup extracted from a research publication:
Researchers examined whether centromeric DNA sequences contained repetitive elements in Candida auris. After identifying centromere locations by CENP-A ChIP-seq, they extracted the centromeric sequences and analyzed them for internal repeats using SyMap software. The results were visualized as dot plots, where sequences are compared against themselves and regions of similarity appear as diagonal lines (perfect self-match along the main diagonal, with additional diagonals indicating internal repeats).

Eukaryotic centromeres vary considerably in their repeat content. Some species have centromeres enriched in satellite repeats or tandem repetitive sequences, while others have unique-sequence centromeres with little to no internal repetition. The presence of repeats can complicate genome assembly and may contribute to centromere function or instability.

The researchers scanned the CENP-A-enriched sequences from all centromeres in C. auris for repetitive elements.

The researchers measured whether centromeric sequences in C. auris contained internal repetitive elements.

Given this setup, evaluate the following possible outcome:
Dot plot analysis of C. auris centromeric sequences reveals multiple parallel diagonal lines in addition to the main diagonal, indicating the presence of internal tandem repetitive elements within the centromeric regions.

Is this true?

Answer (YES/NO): NO